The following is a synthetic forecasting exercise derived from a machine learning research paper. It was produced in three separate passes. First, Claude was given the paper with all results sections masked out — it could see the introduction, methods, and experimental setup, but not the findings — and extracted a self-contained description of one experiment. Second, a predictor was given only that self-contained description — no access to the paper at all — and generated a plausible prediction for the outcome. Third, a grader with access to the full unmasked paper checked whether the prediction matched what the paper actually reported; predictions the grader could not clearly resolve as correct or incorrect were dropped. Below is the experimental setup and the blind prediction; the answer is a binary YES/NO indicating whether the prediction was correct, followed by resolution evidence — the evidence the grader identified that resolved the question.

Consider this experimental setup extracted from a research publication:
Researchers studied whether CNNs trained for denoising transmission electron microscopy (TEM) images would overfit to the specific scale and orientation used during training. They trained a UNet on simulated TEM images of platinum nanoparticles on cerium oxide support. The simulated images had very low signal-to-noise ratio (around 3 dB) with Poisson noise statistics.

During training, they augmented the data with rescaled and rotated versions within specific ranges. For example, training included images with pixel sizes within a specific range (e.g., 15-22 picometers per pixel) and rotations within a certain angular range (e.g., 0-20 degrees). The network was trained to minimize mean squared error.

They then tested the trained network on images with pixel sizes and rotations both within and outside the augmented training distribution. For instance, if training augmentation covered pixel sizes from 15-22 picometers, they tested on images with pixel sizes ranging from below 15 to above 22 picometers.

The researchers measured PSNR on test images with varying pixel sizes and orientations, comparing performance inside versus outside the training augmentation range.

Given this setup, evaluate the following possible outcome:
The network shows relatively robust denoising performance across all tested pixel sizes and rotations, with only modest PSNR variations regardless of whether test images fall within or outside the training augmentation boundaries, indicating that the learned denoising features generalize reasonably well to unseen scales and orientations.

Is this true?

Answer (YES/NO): NO